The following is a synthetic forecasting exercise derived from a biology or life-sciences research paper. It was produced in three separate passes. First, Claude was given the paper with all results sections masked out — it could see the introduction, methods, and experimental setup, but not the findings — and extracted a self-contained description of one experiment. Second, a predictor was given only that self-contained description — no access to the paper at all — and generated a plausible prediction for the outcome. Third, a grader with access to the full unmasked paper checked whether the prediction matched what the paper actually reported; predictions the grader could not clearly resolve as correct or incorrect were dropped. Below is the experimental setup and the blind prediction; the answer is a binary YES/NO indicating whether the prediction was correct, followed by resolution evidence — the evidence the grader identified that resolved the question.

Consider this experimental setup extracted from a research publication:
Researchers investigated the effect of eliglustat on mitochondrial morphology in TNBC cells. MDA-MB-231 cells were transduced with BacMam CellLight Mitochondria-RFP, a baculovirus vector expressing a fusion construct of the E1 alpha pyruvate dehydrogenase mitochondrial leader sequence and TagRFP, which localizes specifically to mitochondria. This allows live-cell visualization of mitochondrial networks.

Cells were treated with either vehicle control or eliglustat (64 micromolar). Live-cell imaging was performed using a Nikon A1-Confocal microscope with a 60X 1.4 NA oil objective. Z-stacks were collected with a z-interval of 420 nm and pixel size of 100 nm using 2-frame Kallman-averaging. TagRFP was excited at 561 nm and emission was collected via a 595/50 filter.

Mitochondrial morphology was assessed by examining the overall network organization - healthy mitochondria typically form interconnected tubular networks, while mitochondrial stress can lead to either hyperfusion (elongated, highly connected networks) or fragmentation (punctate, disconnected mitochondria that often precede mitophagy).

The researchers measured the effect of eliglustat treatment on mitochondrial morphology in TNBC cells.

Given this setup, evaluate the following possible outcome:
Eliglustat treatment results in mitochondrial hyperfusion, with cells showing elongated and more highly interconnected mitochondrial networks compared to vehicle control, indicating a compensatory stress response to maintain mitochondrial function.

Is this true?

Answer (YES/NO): NO